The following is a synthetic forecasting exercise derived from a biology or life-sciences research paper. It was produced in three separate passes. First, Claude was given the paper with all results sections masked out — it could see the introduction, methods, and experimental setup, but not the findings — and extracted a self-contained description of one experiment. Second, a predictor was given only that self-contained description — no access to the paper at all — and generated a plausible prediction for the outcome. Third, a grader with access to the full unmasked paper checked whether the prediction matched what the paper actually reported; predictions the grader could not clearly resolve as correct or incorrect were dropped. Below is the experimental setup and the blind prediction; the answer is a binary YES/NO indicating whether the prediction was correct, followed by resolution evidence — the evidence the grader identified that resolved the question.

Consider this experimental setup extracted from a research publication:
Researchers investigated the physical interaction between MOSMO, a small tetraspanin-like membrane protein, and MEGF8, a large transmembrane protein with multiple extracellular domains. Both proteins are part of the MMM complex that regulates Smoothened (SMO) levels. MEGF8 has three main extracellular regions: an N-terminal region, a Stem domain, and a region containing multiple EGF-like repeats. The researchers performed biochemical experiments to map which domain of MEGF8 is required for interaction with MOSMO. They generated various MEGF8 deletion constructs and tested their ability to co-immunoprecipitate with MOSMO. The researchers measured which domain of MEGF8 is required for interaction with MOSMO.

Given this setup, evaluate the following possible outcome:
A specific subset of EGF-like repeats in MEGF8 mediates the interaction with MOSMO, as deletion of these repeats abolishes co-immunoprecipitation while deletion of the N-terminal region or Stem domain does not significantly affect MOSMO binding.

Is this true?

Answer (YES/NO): NO